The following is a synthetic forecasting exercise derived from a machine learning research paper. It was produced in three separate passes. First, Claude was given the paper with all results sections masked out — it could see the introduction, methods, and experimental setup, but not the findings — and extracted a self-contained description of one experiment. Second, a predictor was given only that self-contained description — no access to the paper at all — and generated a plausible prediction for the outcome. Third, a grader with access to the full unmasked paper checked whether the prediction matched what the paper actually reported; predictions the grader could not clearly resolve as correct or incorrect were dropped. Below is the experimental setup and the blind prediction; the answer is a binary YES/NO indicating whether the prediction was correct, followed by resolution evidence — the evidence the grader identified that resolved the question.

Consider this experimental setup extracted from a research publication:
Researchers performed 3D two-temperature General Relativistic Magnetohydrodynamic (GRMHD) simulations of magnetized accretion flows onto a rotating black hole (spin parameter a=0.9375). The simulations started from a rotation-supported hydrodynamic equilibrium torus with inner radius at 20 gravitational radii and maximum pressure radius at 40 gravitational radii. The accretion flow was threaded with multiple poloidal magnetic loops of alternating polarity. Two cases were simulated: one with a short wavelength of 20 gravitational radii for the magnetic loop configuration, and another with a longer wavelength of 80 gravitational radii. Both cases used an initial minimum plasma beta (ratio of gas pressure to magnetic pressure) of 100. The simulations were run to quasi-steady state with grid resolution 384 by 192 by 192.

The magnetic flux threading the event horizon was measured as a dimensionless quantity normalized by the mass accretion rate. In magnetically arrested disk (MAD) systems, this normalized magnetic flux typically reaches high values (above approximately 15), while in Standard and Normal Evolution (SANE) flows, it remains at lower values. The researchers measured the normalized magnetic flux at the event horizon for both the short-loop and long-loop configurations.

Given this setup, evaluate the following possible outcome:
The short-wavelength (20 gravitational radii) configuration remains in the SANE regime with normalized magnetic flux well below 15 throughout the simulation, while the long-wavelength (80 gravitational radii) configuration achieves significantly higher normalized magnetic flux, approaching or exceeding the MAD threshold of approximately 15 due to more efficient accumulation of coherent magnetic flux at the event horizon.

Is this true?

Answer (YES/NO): NO